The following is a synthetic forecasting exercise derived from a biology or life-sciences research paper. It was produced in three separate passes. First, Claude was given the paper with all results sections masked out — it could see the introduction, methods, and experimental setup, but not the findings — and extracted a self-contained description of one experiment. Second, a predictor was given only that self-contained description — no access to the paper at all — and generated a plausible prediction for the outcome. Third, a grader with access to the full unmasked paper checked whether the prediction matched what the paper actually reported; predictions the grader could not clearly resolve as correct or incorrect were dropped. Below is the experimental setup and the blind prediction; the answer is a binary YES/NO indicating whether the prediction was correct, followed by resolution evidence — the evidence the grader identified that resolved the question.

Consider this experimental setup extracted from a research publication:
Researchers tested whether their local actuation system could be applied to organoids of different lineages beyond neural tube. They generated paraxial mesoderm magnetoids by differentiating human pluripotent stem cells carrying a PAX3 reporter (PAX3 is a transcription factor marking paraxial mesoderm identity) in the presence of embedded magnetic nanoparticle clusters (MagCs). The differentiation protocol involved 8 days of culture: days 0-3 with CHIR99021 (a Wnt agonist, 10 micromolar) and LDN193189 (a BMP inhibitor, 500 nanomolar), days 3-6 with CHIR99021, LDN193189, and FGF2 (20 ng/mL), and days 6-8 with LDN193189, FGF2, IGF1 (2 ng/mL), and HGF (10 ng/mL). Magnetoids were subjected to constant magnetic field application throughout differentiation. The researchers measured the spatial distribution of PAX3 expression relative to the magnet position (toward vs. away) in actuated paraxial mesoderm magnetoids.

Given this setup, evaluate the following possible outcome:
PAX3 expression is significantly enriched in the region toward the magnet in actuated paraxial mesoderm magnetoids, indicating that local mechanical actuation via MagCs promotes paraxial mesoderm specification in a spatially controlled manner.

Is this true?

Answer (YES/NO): YES